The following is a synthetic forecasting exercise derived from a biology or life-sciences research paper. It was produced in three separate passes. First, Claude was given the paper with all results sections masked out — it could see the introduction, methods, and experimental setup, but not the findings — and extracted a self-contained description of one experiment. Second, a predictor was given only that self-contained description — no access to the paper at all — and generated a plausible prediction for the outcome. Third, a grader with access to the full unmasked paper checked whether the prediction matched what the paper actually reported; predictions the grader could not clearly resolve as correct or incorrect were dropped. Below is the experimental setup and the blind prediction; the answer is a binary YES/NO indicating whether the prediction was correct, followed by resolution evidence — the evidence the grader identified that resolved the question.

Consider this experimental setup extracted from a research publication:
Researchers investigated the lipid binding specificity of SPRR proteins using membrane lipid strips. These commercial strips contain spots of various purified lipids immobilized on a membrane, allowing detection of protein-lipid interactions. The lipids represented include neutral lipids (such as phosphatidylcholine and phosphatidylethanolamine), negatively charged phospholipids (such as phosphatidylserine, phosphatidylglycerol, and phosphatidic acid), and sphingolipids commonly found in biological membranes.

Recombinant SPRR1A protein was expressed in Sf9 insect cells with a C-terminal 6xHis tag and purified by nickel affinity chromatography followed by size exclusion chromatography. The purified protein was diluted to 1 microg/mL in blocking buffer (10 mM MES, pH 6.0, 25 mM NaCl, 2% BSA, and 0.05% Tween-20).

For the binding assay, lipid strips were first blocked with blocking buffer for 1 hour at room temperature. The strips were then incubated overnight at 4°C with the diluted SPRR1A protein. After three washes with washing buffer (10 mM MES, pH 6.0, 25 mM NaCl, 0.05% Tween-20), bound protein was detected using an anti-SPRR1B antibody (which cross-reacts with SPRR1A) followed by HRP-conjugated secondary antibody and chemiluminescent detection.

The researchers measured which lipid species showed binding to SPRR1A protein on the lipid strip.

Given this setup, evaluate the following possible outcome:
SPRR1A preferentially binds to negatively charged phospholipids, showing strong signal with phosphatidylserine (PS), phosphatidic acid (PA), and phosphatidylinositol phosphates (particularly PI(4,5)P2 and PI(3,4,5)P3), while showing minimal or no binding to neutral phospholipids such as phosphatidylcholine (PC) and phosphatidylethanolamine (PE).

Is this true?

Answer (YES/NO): YES